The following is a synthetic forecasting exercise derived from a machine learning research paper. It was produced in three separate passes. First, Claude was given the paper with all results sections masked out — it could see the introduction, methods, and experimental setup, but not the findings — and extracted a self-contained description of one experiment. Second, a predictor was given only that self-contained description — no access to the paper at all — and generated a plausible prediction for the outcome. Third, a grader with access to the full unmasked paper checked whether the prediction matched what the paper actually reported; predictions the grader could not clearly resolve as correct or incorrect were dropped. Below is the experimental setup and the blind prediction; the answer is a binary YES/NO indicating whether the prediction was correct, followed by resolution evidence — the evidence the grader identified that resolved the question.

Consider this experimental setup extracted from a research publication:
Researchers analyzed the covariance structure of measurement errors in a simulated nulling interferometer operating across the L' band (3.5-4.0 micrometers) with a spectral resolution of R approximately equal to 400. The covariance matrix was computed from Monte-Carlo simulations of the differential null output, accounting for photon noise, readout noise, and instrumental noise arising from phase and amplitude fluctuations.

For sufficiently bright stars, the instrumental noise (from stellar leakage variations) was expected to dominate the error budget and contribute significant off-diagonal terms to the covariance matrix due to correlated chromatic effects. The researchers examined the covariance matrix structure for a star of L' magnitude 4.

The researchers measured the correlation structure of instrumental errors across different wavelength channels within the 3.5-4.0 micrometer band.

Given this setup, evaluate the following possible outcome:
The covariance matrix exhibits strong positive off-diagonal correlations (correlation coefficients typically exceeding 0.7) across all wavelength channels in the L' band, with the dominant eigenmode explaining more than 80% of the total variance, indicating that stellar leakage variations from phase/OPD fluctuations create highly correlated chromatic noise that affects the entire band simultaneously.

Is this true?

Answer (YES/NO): NO